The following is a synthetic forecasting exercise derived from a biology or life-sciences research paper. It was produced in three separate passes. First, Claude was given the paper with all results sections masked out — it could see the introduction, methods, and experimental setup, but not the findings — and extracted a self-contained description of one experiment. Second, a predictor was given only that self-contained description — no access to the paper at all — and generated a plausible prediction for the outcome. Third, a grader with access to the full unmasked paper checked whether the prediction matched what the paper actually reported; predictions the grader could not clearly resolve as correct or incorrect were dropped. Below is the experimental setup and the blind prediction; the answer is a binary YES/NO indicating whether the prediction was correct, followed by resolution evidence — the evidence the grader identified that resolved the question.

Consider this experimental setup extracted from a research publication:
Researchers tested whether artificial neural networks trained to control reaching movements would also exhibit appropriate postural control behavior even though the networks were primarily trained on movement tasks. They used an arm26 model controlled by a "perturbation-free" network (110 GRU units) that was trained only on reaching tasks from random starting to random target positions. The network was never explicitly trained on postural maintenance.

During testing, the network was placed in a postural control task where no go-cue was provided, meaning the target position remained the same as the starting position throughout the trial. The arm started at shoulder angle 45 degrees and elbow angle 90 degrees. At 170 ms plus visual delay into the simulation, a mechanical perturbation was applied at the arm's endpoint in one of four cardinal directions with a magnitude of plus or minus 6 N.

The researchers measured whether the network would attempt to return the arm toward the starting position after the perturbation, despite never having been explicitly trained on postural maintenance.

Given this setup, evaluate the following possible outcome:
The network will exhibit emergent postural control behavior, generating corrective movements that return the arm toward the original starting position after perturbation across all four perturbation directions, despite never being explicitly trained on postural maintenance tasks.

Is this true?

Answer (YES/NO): NO